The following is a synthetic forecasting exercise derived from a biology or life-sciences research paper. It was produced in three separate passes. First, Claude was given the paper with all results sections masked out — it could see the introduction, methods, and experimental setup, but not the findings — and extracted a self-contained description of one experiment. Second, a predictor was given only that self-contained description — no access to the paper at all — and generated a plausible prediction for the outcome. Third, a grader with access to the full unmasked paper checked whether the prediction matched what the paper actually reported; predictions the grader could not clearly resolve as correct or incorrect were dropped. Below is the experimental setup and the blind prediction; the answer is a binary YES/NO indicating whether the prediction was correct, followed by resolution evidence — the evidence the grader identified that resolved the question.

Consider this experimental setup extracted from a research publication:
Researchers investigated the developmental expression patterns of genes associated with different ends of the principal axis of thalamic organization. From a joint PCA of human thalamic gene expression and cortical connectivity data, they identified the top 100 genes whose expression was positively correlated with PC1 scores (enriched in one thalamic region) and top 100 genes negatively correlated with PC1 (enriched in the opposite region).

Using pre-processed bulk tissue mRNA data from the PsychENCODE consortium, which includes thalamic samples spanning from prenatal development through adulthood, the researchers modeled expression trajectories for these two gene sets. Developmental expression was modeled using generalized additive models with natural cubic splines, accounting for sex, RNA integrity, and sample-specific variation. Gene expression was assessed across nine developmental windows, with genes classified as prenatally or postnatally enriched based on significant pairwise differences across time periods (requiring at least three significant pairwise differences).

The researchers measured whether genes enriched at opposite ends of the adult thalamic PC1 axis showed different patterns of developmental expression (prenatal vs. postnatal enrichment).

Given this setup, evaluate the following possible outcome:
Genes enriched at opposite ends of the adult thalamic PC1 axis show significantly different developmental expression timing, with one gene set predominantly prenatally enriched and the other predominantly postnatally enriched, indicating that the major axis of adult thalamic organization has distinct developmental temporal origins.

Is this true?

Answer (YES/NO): NO